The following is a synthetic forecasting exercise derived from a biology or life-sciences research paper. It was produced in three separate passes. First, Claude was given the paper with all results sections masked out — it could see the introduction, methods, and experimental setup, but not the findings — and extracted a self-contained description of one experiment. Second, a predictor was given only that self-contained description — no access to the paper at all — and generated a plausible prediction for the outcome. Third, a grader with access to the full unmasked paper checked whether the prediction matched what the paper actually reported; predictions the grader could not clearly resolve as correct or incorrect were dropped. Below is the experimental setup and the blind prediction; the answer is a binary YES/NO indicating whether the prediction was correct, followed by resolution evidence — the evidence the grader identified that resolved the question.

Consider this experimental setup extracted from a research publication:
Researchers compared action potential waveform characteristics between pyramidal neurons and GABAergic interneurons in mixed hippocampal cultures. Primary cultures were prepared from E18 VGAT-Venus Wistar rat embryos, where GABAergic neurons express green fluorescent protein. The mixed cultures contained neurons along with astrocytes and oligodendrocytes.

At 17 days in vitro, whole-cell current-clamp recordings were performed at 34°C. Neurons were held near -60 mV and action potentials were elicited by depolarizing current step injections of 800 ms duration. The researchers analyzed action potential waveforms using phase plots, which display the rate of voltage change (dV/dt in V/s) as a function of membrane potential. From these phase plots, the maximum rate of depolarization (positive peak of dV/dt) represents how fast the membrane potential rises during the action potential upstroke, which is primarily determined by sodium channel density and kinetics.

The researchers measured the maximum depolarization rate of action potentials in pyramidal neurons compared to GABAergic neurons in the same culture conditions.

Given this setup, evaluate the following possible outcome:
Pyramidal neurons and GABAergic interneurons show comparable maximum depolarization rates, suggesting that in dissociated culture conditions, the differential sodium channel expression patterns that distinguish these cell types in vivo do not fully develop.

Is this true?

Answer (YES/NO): YES